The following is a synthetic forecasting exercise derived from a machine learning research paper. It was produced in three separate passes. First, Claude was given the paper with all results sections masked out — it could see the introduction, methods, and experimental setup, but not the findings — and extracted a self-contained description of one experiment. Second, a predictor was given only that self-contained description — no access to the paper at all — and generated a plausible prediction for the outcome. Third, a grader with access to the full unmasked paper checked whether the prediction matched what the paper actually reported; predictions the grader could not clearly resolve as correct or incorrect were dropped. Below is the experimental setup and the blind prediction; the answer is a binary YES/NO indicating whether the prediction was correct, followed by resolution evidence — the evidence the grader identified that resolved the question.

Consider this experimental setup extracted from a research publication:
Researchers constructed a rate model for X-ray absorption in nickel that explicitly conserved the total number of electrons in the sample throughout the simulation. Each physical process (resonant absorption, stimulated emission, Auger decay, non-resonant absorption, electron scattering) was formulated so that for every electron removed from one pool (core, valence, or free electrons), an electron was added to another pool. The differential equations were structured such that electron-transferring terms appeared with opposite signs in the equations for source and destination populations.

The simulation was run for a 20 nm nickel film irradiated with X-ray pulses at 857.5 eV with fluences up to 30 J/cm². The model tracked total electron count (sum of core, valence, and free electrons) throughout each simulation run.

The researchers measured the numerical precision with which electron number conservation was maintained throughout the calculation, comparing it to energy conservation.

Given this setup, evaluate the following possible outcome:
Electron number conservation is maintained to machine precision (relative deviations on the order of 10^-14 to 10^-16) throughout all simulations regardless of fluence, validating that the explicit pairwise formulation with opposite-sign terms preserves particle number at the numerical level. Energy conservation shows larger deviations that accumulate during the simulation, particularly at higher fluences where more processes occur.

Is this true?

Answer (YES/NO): YES